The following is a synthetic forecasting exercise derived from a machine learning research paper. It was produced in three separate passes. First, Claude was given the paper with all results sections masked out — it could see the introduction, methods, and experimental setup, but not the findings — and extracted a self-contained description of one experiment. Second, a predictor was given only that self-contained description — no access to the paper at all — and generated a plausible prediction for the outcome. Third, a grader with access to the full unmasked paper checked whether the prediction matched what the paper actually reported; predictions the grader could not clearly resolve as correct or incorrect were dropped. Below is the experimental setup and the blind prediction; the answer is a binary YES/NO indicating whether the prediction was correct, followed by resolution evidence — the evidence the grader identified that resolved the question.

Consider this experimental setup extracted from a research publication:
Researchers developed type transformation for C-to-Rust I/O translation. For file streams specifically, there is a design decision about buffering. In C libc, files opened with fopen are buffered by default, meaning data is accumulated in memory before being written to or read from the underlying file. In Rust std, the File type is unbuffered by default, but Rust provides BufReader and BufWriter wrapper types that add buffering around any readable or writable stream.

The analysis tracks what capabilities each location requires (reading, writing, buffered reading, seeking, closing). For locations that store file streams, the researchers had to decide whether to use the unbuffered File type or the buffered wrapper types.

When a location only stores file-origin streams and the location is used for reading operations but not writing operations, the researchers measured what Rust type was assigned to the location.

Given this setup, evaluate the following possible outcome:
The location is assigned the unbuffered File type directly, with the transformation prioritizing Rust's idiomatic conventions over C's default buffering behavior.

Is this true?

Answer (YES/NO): NO